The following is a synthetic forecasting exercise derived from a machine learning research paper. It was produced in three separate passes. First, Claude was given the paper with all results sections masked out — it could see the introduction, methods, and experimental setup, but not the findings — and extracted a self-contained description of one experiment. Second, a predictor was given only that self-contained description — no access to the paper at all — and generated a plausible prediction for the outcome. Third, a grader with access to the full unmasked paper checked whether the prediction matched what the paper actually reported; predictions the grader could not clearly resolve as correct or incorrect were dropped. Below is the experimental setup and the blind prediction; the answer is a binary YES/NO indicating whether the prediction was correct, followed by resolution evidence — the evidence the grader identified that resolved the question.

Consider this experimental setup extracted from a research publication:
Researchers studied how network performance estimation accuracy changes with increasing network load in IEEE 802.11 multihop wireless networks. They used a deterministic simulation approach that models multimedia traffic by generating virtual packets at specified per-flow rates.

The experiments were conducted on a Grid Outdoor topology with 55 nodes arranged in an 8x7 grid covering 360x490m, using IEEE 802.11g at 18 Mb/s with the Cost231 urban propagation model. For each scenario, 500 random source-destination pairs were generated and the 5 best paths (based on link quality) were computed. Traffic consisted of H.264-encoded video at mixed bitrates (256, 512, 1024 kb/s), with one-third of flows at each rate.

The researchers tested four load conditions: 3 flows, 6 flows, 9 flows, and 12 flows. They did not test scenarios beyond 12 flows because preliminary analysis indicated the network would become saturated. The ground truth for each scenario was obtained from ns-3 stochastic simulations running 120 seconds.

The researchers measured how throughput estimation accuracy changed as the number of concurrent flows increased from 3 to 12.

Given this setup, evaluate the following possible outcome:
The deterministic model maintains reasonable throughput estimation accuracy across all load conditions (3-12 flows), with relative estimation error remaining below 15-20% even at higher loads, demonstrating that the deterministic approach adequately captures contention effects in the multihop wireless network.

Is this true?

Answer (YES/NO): NO